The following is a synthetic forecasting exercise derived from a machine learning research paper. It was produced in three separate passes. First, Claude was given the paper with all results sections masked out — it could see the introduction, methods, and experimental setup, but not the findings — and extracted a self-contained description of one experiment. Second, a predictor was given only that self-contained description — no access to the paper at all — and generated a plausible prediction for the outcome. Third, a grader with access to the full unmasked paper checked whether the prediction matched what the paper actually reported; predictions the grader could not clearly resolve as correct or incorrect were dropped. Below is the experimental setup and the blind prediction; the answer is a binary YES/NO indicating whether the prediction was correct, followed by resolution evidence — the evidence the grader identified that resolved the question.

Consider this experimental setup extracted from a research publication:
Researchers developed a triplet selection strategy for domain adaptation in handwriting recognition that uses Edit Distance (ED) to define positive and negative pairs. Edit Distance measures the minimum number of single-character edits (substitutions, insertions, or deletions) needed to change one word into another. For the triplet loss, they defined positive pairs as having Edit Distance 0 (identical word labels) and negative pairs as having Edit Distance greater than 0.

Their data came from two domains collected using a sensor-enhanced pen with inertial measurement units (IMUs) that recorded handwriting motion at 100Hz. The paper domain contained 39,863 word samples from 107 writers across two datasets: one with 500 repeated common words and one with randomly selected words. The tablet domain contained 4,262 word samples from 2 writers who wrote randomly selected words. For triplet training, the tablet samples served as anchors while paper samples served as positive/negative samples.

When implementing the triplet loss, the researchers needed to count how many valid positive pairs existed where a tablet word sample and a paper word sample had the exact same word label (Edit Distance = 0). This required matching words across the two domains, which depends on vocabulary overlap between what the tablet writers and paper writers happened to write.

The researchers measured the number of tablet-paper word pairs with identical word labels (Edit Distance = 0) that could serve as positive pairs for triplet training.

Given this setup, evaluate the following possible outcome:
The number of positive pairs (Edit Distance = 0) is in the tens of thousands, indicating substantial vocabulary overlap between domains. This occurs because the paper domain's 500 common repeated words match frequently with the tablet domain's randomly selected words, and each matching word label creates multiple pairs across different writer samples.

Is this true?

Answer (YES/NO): NO